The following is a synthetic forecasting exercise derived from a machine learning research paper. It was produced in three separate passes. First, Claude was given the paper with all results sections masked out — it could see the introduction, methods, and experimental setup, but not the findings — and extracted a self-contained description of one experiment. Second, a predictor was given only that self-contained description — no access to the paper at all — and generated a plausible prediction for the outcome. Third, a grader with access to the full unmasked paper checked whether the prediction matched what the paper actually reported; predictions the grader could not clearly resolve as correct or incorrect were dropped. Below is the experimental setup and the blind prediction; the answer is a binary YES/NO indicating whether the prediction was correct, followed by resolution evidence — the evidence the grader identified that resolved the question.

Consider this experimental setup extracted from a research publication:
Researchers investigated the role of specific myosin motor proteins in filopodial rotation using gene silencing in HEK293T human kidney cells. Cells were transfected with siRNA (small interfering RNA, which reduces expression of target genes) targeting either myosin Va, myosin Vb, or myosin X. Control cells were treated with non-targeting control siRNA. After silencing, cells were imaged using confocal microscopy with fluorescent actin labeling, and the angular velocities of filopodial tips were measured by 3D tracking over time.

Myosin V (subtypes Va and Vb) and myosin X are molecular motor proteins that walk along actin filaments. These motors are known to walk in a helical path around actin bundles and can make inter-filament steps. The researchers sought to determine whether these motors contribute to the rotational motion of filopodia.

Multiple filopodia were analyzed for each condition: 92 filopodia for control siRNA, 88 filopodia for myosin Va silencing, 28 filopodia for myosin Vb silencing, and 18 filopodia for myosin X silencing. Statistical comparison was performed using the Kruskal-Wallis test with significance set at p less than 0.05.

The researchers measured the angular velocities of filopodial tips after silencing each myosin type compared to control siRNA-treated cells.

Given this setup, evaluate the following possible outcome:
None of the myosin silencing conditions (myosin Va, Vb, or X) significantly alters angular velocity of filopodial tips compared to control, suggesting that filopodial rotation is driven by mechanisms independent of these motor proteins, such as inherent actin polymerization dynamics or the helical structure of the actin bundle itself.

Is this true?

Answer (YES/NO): NO